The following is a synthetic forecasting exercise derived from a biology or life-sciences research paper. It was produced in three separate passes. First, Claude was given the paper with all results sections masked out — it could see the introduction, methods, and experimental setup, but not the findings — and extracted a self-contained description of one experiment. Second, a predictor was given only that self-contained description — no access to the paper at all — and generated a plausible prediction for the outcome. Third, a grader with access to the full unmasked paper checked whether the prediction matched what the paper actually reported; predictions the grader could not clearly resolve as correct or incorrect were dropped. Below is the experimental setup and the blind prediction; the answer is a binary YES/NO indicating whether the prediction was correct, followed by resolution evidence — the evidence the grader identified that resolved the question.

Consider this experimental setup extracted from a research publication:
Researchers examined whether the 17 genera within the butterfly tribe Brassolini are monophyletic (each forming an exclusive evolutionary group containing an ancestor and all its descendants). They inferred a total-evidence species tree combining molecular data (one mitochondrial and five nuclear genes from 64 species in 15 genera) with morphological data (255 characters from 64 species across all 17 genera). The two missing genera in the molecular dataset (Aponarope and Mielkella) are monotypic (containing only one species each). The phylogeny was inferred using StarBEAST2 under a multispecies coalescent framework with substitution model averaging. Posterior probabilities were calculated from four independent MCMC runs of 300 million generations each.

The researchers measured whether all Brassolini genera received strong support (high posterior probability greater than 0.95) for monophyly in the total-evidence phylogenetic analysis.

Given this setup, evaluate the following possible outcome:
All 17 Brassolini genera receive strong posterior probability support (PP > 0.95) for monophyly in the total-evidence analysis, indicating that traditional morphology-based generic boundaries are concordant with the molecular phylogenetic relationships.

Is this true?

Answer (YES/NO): NO